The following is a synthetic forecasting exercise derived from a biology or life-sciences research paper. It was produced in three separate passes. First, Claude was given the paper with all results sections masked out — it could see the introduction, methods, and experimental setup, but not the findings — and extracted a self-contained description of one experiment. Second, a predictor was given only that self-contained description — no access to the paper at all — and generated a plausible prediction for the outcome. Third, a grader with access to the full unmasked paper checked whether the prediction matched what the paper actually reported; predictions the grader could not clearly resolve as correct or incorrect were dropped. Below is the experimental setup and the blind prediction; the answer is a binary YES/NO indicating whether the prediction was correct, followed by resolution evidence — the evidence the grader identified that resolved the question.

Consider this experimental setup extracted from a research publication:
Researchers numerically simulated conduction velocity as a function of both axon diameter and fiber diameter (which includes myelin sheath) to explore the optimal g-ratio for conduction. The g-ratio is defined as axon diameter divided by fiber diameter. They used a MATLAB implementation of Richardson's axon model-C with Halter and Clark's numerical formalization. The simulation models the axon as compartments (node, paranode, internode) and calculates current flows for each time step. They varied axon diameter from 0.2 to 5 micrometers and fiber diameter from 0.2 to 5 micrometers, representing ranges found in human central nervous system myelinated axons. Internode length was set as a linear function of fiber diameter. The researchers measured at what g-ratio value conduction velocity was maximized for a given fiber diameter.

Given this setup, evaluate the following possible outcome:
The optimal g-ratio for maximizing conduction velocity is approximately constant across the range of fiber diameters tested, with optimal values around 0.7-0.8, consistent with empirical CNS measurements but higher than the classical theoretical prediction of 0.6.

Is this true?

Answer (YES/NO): NO